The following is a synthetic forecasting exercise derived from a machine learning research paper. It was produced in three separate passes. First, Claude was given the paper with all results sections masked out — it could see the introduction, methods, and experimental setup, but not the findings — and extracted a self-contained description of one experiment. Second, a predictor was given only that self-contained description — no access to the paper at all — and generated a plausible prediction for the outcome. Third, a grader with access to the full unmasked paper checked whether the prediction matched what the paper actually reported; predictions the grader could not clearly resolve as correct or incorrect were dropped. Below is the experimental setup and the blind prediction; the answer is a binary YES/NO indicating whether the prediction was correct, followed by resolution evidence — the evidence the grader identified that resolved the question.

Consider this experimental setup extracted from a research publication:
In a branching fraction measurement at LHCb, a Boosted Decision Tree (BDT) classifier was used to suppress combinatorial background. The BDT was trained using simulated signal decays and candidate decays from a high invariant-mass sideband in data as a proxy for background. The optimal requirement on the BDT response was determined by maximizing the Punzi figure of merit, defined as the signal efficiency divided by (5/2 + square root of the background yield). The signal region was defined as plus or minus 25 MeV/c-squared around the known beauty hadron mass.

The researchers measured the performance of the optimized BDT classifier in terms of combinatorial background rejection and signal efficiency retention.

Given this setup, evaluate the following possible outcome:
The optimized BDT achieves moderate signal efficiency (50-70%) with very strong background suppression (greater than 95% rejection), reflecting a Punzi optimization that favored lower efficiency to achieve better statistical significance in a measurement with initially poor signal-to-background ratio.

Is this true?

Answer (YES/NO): NO